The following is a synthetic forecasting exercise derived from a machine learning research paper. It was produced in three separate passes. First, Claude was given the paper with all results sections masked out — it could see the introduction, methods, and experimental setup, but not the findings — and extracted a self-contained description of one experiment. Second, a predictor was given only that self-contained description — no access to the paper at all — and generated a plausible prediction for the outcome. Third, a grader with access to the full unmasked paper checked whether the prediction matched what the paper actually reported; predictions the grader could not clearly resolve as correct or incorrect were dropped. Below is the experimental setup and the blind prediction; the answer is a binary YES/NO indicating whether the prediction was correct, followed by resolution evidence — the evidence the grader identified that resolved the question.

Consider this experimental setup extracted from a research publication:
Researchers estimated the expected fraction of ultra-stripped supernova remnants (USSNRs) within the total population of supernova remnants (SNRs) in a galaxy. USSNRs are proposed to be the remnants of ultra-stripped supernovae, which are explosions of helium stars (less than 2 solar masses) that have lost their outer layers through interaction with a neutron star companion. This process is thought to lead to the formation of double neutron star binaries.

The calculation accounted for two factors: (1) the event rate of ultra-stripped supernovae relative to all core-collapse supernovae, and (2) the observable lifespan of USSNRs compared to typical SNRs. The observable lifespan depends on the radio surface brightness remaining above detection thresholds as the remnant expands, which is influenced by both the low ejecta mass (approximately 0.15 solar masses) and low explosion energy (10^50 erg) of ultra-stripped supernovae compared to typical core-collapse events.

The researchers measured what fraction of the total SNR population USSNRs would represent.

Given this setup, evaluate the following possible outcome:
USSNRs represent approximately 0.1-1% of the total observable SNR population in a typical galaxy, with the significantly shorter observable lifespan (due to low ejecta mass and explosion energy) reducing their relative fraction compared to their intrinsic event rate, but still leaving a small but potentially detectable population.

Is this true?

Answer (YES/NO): YES